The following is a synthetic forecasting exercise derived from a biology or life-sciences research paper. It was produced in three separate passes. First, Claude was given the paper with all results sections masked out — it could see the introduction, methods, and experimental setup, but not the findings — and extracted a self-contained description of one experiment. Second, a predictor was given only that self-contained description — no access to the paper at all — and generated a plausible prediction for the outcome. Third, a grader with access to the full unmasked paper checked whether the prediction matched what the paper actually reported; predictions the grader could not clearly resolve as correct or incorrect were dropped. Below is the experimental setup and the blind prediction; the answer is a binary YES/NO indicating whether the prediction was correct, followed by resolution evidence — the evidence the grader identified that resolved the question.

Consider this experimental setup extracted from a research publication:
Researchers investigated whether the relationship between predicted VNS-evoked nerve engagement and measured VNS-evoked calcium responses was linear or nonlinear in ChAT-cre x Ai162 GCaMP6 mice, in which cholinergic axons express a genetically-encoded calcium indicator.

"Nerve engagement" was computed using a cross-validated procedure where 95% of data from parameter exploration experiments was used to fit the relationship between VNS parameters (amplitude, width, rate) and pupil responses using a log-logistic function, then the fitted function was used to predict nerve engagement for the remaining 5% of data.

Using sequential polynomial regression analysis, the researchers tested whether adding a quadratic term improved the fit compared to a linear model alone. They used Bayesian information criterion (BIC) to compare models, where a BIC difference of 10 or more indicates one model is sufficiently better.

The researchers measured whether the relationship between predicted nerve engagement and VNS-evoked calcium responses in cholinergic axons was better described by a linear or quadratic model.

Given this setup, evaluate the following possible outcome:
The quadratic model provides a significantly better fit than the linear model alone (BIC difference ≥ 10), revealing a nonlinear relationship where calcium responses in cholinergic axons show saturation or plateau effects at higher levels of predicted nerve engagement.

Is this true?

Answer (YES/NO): NO